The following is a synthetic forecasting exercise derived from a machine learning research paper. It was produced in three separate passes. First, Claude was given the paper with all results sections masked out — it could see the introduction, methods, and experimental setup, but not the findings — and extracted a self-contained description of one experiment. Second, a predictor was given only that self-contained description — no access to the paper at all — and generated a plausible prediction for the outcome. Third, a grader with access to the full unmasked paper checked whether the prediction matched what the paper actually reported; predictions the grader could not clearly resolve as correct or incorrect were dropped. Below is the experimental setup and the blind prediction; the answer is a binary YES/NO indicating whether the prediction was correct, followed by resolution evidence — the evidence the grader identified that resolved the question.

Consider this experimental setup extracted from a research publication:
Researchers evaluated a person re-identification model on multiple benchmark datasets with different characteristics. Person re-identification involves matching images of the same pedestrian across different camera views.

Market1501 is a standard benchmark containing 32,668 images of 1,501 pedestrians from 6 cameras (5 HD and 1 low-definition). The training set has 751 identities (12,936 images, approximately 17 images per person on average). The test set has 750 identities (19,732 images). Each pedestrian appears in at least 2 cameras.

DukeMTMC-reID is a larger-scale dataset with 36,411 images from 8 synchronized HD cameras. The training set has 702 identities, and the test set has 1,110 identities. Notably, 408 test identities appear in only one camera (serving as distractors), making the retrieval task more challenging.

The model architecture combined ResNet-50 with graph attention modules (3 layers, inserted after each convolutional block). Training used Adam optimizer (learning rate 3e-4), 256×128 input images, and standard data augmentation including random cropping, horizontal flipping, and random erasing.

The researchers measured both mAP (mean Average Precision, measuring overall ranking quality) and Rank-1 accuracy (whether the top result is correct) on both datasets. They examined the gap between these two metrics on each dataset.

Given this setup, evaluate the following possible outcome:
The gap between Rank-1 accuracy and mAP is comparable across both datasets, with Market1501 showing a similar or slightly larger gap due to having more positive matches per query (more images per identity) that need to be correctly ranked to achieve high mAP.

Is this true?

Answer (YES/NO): NO